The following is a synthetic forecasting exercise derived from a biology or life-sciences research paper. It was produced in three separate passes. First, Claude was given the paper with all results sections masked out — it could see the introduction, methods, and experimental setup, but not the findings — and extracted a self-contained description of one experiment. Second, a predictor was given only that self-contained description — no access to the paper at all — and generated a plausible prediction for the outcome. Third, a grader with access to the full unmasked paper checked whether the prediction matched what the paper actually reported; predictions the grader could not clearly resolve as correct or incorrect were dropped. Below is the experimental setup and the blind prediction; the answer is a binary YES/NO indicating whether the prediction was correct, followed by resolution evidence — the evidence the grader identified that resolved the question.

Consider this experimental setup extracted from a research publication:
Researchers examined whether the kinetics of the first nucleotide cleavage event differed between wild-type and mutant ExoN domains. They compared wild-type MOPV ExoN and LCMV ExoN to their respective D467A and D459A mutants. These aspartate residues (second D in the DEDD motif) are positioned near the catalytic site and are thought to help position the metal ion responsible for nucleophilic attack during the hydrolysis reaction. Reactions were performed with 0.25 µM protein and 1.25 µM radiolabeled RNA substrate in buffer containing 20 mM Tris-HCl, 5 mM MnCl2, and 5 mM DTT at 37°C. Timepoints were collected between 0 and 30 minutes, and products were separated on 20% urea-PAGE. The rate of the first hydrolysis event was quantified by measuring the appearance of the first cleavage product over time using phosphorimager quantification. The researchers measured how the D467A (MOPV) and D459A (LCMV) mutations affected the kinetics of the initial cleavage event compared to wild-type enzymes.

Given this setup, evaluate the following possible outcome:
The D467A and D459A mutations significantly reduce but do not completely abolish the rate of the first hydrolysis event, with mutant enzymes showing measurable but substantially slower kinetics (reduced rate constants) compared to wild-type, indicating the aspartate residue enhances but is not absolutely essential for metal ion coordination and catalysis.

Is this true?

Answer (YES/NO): NO